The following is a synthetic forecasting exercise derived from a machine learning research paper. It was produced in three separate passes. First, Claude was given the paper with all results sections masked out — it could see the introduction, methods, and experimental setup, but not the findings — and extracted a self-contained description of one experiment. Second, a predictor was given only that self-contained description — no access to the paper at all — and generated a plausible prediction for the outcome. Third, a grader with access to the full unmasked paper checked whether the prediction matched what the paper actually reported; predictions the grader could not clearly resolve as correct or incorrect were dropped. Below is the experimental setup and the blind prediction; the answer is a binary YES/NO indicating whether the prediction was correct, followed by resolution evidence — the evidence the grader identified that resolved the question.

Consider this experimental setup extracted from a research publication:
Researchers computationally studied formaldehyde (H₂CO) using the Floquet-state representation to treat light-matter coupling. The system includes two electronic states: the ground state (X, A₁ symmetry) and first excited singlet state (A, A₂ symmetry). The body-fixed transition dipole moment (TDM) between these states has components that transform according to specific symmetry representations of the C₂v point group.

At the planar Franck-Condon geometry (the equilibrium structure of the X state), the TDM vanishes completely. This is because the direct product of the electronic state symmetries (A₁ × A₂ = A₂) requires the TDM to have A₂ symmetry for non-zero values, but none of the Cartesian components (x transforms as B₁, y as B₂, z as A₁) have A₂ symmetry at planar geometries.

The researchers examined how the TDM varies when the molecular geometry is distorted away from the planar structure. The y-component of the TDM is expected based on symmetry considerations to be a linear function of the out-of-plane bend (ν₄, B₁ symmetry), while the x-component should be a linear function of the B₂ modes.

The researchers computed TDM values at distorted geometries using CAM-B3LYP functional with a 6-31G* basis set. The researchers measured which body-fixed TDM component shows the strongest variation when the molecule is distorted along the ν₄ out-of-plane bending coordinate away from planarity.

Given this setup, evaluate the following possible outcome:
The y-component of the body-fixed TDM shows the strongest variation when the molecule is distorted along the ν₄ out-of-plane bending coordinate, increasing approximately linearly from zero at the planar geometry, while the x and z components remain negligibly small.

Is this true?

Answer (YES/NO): YES